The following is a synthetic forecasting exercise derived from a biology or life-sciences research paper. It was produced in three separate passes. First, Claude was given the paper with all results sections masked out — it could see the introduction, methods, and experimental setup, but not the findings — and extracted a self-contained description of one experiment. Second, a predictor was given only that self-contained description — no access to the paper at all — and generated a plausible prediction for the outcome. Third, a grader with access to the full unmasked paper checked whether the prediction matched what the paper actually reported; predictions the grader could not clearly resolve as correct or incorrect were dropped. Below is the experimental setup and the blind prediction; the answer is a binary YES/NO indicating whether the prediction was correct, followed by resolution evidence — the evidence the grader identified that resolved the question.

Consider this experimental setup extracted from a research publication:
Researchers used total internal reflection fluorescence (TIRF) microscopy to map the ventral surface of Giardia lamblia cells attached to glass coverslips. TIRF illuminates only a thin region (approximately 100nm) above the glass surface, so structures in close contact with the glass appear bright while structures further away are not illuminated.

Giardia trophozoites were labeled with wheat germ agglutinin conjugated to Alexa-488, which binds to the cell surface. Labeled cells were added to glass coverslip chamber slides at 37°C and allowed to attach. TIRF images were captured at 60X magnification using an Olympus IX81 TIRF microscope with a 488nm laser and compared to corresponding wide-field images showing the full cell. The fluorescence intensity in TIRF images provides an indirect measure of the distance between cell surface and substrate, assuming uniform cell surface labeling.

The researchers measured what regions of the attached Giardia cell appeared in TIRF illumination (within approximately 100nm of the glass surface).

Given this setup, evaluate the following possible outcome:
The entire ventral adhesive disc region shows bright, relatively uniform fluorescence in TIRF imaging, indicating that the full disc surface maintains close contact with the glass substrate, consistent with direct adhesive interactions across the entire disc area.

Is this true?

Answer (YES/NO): NO